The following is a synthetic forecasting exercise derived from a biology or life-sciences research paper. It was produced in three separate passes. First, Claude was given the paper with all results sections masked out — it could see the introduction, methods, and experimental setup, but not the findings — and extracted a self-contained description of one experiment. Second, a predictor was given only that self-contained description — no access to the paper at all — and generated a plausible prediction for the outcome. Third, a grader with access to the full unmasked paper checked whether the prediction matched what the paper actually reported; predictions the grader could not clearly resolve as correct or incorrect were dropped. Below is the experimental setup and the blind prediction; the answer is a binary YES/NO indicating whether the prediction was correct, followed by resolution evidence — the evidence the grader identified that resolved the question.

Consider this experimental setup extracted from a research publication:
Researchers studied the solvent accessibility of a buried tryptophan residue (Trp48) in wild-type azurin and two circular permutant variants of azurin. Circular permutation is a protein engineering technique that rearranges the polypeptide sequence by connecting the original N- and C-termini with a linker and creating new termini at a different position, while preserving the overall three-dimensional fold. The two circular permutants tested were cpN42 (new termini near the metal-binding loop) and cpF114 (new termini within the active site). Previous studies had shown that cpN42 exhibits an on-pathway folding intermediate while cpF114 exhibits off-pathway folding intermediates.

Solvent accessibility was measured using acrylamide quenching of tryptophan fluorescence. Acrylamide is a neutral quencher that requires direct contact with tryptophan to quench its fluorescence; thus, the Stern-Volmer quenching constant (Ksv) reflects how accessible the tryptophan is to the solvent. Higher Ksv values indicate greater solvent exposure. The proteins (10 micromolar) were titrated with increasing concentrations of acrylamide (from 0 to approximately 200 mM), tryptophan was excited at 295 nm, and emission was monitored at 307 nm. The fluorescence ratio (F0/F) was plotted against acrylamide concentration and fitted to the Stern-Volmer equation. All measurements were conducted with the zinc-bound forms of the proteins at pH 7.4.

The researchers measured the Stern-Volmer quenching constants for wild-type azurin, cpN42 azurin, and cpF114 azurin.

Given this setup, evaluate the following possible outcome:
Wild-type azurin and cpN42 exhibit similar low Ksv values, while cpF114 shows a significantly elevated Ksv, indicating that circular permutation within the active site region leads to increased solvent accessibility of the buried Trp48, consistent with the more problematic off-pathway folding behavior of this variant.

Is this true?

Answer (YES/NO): NO